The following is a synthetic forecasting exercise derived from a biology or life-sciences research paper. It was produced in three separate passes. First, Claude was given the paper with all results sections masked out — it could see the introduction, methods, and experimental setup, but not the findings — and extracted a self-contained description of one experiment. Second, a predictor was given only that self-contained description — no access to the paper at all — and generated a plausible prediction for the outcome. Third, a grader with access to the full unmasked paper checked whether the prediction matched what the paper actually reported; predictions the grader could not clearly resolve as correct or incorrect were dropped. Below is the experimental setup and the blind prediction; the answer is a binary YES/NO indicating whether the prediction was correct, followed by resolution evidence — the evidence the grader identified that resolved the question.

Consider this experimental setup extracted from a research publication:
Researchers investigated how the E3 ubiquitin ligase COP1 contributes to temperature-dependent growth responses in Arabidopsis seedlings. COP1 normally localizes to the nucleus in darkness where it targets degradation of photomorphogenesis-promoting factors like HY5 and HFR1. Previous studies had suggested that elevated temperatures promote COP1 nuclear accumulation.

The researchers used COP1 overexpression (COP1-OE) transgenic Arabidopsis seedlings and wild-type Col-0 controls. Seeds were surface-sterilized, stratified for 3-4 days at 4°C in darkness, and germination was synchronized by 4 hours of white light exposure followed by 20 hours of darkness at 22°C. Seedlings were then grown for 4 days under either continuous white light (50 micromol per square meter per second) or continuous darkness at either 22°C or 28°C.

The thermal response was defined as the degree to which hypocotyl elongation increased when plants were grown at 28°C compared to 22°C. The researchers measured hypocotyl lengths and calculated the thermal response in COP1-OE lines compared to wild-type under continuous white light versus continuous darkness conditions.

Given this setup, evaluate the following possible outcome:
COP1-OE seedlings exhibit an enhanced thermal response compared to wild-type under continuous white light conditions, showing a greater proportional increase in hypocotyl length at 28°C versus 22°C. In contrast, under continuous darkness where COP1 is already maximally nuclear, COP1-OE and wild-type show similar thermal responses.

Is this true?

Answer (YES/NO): YES